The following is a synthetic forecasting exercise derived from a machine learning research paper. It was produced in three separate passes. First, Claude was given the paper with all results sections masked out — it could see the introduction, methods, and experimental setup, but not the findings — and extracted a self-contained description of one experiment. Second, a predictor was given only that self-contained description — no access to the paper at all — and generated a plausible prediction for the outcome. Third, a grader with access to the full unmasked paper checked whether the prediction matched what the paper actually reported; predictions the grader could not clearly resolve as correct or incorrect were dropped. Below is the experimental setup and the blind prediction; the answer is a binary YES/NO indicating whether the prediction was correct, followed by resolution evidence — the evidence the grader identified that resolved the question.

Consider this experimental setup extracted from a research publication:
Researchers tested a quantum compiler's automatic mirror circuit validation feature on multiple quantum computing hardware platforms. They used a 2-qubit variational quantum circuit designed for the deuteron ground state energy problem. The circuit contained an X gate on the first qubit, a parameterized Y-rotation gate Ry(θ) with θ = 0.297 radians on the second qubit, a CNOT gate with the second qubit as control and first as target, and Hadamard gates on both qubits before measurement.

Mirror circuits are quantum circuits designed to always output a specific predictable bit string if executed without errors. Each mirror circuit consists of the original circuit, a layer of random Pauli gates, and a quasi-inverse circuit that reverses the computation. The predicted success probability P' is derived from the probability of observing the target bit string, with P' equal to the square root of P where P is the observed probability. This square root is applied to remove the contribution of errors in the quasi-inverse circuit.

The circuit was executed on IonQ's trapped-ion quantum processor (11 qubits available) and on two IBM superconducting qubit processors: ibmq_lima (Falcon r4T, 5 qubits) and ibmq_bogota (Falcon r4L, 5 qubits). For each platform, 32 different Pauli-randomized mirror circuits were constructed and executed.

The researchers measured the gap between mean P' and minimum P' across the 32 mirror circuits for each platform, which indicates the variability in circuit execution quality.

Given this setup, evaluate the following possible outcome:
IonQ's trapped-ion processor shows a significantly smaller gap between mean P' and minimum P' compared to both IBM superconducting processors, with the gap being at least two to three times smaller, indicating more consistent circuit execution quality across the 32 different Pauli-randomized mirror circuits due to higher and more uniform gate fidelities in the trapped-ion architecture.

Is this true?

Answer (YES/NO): NO